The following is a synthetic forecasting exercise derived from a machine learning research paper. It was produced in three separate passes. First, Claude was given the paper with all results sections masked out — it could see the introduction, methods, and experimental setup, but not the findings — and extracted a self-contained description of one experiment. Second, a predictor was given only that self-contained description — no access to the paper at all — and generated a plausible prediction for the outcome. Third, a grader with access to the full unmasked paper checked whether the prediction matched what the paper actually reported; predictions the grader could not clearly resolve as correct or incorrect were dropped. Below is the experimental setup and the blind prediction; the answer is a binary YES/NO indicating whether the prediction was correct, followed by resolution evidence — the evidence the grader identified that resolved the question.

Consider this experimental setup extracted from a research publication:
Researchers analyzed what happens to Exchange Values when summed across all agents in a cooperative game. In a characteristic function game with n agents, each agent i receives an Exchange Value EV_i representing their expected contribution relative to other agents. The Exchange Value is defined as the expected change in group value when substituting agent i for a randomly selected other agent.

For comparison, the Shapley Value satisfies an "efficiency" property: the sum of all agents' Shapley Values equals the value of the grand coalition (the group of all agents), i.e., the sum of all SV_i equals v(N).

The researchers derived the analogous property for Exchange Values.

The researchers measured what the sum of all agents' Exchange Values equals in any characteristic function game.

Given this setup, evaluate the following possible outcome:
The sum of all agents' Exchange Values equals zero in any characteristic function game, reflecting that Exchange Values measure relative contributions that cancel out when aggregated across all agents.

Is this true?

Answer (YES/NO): YES